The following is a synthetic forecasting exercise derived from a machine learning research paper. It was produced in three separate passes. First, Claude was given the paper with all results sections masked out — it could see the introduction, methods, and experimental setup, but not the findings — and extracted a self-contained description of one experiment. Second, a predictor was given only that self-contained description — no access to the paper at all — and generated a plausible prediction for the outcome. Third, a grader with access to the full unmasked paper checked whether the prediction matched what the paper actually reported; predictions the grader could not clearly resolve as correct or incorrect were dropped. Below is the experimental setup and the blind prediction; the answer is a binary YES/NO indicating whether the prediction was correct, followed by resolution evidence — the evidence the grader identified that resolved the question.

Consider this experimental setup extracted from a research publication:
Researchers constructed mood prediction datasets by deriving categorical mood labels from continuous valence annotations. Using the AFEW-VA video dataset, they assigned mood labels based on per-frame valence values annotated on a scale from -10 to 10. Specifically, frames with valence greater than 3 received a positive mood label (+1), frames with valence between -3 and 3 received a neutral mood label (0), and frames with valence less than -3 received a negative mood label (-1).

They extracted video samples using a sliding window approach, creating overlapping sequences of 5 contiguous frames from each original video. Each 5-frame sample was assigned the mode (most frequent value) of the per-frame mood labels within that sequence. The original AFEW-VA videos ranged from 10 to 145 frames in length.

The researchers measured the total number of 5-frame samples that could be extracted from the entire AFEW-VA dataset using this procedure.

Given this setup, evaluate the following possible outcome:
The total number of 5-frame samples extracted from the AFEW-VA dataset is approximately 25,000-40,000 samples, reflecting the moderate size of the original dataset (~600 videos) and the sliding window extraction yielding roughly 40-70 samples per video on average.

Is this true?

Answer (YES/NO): YES